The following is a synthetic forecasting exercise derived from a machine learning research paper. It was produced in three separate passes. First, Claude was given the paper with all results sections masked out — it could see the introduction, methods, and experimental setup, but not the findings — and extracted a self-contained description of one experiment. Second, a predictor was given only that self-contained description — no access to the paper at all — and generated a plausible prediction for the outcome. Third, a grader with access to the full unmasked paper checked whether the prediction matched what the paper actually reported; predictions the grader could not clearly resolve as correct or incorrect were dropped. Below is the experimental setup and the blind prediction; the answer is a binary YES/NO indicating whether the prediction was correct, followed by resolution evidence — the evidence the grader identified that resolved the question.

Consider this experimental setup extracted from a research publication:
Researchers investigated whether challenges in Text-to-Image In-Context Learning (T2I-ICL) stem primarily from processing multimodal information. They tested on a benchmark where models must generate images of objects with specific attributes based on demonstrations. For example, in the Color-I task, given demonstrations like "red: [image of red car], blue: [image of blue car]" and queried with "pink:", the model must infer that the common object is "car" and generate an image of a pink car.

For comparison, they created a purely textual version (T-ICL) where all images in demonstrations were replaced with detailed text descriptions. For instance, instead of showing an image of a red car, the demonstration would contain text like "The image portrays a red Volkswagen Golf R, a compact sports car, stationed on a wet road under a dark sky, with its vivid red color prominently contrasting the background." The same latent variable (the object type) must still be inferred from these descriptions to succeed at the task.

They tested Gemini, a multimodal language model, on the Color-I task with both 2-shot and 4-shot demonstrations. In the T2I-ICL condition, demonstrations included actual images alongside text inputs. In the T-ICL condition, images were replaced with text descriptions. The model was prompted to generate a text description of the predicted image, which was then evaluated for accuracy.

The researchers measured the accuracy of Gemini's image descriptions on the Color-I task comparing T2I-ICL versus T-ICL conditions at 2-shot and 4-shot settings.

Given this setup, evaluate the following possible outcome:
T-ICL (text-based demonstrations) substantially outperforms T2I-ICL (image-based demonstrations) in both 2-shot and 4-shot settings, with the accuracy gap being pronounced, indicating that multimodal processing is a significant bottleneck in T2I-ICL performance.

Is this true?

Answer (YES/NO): YES